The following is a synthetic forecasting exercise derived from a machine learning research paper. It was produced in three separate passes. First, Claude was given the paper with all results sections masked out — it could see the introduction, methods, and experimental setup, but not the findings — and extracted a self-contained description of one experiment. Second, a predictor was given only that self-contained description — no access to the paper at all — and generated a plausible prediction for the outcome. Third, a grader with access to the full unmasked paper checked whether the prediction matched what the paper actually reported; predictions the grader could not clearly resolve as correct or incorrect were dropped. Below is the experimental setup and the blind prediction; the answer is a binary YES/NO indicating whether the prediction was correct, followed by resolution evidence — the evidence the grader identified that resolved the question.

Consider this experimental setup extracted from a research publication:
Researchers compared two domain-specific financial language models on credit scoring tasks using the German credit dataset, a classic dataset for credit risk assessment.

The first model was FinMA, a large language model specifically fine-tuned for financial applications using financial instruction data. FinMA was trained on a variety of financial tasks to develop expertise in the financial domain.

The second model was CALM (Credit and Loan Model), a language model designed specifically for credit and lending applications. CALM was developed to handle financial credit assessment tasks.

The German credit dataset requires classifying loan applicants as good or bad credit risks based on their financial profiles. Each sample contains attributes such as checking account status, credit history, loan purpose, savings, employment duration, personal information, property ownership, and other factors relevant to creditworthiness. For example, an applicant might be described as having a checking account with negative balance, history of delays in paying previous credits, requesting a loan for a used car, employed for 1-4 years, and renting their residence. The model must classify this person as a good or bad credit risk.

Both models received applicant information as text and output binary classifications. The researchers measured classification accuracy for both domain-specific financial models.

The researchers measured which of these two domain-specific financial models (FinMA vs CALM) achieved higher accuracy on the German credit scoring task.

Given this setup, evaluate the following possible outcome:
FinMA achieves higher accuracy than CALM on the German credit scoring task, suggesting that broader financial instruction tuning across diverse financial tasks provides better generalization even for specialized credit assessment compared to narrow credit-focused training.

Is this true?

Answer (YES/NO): NO